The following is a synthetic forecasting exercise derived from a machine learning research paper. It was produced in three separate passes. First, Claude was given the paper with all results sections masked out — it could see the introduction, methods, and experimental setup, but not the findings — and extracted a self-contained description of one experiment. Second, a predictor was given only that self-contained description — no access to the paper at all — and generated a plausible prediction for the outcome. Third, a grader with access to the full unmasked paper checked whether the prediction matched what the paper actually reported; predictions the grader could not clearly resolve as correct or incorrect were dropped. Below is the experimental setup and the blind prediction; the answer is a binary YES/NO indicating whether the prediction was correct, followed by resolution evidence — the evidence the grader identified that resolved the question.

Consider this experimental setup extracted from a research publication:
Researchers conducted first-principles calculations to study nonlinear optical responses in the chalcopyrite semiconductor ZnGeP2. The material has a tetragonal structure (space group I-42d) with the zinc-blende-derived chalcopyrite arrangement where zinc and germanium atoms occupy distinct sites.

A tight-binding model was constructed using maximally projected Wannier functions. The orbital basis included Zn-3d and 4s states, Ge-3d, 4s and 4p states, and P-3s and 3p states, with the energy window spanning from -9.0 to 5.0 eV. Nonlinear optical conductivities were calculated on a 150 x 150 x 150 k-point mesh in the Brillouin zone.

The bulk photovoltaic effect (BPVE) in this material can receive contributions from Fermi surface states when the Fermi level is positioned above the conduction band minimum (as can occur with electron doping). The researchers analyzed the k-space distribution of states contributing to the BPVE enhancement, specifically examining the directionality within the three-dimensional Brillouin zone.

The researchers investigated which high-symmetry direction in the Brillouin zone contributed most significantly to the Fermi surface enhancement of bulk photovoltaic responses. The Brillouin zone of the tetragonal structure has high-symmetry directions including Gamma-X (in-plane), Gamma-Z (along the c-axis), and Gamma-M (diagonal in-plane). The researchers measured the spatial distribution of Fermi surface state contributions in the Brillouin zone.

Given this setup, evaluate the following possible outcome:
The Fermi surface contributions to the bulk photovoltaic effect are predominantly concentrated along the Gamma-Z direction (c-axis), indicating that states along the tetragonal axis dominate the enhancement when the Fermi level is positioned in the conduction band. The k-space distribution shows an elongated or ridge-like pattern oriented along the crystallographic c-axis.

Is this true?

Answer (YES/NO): YES